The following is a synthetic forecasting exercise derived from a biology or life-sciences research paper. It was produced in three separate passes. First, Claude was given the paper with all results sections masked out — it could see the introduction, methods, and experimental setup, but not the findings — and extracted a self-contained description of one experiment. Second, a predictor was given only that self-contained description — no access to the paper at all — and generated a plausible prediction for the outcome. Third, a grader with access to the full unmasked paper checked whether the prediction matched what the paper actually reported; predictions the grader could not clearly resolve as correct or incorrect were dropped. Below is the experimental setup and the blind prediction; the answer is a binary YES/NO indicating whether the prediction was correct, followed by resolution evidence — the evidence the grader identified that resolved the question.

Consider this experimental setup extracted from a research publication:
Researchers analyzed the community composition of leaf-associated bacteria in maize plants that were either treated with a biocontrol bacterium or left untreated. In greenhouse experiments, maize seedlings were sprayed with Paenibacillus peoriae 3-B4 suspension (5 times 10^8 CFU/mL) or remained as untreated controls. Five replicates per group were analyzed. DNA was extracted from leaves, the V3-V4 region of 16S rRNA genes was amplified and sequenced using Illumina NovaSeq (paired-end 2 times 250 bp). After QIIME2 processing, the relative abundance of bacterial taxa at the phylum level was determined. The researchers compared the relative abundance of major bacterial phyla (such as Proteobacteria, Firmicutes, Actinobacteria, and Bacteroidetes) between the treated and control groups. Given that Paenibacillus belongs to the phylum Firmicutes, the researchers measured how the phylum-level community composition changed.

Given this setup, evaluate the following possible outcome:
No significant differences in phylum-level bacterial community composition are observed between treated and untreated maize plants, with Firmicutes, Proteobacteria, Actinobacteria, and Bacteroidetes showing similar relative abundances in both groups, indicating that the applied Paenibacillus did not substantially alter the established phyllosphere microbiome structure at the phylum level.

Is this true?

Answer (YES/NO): NO